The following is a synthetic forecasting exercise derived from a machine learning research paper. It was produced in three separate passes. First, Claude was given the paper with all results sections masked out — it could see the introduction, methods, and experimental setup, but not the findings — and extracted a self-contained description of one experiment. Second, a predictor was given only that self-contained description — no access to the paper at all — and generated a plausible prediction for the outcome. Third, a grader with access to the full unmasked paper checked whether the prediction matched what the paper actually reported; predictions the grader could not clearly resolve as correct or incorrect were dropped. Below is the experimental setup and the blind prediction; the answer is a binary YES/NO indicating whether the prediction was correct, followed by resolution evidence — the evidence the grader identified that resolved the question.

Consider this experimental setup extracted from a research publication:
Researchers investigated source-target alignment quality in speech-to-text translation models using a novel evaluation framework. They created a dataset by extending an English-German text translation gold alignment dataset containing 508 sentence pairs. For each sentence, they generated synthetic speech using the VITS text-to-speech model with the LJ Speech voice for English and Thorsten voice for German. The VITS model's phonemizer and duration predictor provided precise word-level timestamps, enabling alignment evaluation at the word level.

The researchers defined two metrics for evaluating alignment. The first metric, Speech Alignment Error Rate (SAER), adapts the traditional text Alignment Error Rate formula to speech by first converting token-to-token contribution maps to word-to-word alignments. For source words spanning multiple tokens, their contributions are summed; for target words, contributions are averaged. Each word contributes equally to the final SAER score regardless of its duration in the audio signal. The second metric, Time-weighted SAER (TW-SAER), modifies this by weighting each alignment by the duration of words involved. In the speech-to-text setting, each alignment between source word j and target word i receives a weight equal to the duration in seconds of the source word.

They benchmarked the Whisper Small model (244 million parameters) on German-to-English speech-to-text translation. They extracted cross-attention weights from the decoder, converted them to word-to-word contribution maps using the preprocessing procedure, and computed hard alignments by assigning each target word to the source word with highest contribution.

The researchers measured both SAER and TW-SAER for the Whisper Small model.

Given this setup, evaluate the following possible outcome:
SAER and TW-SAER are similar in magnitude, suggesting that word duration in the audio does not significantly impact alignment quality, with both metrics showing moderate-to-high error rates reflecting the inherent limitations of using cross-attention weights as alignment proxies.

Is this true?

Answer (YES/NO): NO